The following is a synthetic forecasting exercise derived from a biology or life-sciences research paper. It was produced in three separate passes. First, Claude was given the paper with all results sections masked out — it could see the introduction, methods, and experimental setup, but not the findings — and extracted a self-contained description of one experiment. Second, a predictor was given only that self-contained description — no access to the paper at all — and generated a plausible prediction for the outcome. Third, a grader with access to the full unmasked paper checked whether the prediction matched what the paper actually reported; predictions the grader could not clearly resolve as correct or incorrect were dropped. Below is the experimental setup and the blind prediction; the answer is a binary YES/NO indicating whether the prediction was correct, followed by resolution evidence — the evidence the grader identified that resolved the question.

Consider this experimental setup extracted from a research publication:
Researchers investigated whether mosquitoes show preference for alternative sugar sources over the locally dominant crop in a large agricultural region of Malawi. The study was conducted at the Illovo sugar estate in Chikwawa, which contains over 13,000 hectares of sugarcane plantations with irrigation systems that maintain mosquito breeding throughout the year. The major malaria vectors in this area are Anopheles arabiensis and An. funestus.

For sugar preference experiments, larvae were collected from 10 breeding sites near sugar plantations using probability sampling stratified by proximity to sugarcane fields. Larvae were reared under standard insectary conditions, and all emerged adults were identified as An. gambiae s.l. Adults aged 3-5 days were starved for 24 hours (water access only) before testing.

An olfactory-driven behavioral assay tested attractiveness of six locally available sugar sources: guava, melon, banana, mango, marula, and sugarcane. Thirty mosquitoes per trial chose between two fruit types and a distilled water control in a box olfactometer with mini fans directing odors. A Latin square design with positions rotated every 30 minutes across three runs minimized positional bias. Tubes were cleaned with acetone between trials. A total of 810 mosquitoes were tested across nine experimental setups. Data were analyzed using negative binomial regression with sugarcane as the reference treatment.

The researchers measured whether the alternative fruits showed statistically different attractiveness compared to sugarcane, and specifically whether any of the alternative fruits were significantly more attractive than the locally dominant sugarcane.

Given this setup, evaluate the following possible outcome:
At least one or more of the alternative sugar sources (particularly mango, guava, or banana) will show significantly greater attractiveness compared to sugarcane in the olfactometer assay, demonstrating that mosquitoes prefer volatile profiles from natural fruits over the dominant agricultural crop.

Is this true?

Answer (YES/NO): YES